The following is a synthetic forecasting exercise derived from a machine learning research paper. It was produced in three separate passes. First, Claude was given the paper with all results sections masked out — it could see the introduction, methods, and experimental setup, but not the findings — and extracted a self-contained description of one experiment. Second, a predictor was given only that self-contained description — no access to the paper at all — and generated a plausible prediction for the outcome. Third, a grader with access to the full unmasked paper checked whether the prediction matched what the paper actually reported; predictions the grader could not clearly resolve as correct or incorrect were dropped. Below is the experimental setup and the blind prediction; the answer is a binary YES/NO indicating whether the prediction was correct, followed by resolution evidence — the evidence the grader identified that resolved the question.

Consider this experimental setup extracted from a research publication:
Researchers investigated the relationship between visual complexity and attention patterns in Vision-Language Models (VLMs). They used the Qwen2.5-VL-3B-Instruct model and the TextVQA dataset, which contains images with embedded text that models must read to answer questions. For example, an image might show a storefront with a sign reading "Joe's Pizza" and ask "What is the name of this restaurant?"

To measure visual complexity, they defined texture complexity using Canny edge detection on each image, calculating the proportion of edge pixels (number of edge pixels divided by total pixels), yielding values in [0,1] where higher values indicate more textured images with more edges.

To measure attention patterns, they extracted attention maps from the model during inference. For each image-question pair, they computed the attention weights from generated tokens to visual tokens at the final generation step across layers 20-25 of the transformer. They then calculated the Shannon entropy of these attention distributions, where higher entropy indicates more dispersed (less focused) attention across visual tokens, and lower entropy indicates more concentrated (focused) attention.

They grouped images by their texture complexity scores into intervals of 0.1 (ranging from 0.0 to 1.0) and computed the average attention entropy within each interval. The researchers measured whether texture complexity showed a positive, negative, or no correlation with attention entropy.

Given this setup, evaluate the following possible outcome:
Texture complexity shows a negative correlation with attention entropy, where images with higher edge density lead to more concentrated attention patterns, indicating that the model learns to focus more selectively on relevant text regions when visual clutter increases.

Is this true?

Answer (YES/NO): NO